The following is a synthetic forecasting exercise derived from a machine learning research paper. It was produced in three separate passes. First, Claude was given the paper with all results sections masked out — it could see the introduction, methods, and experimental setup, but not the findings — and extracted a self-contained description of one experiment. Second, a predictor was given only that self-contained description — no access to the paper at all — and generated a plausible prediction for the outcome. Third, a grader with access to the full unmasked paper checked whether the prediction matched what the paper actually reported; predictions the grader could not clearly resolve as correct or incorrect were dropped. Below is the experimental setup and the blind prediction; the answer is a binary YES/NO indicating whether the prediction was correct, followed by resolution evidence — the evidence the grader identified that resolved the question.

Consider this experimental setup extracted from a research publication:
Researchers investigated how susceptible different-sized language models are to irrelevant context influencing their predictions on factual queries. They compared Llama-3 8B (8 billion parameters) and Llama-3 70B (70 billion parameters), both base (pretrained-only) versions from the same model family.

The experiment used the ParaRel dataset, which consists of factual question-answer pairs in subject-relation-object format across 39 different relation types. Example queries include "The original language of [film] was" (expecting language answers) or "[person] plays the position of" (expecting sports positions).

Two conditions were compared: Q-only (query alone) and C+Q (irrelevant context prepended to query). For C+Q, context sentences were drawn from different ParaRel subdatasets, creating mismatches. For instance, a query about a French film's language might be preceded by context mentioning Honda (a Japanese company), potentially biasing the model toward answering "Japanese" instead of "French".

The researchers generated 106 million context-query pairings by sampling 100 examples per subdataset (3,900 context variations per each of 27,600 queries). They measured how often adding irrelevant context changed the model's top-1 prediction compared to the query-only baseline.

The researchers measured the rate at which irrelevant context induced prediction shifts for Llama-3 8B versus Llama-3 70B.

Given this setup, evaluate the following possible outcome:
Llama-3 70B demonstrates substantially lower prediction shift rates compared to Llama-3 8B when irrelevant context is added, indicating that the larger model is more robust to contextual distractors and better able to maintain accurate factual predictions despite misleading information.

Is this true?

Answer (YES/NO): NO